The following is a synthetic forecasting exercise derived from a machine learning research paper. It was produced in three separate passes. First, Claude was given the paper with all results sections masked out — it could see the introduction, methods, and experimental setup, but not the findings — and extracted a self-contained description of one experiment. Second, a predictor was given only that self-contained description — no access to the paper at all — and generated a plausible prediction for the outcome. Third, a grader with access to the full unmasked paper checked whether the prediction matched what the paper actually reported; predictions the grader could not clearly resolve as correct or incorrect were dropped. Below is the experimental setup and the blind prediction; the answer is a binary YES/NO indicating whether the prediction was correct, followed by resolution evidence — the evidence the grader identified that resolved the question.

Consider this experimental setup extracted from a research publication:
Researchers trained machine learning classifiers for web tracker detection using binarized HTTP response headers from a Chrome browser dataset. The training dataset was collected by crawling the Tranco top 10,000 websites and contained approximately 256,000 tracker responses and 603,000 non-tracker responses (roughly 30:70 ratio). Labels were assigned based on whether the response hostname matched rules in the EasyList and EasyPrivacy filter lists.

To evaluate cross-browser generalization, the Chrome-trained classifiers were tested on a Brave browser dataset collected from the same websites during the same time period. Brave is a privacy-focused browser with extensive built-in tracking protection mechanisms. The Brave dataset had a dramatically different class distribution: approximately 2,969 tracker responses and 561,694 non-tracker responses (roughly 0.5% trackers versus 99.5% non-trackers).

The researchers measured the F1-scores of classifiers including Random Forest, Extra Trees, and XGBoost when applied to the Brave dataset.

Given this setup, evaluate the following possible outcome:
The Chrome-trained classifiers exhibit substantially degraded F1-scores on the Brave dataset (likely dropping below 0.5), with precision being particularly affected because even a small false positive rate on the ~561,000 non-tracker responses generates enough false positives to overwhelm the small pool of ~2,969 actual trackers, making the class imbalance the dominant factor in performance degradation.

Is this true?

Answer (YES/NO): YES